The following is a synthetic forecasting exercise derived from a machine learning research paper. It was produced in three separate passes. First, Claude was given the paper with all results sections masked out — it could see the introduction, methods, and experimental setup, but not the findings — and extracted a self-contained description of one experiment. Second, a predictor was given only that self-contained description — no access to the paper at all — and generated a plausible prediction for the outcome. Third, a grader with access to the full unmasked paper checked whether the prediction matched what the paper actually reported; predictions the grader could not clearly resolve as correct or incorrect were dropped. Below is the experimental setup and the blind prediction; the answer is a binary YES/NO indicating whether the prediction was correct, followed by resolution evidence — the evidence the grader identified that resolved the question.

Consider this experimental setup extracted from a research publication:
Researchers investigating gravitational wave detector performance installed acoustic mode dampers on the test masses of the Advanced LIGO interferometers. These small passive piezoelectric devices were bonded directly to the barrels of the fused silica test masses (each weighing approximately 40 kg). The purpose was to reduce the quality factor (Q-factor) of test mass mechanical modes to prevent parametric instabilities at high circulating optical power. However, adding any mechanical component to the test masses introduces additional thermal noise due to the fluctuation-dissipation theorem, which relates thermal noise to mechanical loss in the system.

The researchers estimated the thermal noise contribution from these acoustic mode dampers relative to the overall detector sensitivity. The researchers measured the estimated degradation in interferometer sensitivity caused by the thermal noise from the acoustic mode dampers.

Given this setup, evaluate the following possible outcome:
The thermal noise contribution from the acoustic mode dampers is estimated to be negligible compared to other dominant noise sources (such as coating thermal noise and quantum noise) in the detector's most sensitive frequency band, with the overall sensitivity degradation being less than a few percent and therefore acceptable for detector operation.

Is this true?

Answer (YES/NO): YES